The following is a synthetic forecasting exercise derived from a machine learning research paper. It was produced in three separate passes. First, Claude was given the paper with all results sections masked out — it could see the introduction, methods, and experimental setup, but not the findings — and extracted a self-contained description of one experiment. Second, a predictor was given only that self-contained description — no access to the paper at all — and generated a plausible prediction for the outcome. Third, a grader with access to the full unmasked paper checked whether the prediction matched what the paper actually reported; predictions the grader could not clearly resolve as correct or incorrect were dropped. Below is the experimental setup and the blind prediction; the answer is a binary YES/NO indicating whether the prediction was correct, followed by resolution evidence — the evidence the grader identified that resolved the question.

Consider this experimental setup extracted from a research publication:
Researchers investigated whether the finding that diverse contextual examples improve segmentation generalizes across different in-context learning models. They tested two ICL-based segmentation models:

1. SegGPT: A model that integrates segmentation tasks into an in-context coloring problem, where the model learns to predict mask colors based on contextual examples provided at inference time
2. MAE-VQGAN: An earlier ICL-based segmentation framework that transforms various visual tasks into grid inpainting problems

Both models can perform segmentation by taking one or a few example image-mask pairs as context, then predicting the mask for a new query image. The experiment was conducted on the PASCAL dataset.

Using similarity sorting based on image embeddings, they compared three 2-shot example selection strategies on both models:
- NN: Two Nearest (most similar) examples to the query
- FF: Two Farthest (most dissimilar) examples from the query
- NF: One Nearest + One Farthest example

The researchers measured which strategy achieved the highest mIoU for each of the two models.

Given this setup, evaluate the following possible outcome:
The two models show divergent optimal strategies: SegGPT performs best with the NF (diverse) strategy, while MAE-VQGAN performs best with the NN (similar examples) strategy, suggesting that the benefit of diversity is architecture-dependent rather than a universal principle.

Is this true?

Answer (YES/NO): NO